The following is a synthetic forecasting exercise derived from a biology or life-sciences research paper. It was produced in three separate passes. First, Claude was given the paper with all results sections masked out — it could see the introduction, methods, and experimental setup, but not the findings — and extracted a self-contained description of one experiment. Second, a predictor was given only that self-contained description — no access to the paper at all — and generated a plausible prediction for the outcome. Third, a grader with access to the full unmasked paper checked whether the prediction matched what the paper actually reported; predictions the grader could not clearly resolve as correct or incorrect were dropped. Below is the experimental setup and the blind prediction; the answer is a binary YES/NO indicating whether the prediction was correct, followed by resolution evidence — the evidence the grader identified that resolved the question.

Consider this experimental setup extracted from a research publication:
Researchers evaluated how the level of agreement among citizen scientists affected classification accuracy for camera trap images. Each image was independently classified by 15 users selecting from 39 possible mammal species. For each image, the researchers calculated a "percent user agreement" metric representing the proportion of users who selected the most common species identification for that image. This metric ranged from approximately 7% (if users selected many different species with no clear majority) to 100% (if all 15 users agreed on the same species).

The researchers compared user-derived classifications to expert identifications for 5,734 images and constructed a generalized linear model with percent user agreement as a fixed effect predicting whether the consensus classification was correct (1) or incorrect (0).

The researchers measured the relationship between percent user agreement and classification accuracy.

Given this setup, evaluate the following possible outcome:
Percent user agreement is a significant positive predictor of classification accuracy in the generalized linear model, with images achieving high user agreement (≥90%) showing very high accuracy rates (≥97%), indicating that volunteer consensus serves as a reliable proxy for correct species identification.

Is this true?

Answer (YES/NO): NO